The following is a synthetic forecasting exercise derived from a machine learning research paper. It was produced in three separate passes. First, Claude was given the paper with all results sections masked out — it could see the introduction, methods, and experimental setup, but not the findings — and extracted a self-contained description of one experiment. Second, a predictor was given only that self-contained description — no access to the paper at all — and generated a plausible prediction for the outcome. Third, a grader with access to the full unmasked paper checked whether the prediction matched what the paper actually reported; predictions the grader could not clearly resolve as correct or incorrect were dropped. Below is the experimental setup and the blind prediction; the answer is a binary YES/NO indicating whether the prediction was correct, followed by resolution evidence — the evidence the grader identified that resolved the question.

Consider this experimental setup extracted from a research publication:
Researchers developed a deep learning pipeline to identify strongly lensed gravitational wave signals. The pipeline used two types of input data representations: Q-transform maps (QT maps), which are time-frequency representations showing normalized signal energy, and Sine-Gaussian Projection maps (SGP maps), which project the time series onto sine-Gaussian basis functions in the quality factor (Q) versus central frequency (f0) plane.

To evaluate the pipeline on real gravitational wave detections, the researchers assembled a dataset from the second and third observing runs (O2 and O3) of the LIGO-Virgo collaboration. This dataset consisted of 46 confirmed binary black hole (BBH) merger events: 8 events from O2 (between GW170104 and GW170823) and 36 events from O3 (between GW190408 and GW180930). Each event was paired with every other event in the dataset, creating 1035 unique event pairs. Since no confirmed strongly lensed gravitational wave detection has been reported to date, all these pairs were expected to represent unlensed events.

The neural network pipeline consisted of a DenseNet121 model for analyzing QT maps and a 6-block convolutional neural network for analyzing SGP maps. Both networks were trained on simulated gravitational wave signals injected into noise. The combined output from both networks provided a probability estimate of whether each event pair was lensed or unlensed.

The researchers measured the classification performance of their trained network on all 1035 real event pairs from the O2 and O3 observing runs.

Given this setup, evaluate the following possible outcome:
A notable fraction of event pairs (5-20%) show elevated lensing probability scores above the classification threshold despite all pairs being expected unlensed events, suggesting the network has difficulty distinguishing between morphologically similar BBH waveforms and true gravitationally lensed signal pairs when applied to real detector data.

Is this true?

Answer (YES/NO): NO